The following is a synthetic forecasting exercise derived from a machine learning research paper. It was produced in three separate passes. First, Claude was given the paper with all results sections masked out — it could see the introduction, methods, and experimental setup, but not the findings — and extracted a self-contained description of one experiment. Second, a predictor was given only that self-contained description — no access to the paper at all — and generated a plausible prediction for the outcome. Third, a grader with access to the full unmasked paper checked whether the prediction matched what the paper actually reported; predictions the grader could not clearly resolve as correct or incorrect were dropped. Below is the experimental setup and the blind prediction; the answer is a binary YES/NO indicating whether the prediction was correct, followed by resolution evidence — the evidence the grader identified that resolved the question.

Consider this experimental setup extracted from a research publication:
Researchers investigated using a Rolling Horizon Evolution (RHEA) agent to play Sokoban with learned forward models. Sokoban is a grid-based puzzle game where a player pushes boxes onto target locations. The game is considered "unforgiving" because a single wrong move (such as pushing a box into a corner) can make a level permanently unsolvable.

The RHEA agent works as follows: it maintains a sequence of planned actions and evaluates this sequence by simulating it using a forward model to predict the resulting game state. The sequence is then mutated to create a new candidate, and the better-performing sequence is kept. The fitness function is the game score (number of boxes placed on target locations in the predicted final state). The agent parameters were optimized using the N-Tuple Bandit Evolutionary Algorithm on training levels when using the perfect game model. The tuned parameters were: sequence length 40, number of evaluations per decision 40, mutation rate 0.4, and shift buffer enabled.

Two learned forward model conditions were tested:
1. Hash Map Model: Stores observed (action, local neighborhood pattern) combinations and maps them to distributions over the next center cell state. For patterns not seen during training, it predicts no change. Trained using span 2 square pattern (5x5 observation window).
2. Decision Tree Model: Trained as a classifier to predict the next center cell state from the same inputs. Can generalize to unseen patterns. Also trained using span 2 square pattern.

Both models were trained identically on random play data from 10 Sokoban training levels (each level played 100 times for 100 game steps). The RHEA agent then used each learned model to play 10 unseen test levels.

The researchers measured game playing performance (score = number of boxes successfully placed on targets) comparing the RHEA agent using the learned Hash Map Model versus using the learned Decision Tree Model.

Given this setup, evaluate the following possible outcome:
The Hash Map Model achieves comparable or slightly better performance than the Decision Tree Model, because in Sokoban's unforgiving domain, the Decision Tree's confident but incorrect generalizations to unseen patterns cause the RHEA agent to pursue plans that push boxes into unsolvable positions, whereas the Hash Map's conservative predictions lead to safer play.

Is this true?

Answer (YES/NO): NO